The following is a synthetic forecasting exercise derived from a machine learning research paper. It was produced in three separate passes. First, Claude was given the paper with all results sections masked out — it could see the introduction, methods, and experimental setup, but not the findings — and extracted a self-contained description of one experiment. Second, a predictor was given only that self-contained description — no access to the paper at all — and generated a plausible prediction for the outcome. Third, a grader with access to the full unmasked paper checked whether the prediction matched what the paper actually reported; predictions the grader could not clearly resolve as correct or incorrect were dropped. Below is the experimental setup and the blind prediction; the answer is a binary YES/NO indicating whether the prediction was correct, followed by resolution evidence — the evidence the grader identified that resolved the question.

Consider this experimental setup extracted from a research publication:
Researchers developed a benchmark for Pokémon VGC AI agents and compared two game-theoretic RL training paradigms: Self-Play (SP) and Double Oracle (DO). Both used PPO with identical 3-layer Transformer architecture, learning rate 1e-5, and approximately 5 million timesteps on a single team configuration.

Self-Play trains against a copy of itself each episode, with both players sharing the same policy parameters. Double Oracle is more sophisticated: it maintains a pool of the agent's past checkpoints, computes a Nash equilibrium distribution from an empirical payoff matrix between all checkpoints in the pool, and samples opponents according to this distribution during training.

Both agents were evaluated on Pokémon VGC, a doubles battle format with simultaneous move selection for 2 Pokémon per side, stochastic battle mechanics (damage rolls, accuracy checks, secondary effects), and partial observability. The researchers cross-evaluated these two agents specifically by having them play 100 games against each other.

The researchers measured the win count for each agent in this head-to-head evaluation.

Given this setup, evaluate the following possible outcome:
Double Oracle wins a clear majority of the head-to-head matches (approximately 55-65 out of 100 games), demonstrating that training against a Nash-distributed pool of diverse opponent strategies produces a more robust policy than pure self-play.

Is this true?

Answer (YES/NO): NO